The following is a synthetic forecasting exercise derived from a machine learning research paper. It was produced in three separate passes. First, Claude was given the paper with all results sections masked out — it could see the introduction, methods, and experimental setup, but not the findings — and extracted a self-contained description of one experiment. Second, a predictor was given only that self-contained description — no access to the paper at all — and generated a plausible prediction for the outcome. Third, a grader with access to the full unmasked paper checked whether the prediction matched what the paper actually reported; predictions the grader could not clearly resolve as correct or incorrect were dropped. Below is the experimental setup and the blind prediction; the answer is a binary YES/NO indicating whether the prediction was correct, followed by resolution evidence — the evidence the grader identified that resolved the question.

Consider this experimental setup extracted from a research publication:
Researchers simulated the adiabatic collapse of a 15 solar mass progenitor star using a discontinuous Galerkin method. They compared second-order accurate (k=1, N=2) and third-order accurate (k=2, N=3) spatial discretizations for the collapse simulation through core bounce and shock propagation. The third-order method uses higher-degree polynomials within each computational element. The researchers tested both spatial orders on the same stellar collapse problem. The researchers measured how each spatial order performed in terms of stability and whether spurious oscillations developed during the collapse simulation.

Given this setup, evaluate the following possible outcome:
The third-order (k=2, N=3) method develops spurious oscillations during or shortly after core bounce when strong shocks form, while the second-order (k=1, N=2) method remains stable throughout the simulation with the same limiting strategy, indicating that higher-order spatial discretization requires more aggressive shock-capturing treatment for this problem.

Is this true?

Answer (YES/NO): NO